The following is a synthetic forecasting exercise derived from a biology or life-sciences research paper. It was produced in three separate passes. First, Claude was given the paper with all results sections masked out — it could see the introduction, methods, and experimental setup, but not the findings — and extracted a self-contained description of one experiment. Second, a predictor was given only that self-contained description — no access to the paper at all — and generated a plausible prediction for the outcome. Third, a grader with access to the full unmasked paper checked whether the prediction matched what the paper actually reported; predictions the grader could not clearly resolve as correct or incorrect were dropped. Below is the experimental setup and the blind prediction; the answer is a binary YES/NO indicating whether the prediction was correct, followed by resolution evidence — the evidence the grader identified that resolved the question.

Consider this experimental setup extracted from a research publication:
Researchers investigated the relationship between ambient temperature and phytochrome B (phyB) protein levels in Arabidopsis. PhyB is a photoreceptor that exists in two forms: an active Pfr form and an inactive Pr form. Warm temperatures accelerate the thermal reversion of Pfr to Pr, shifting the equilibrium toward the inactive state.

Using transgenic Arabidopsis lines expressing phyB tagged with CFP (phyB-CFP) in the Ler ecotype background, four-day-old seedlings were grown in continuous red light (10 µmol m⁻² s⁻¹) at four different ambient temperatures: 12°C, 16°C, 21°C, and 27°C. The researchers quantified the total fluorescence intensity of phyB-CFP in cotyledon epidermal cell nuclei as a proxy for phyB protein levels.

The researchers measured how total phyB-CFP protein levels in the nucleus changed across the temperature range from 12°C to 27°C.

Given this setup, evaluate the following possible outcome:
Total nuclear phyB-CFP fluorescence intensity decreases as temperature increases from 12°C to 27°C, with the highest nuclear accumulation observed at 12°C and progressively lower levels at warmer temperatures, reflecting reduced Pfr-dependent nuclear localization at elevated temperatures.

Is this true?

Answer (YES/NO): NO